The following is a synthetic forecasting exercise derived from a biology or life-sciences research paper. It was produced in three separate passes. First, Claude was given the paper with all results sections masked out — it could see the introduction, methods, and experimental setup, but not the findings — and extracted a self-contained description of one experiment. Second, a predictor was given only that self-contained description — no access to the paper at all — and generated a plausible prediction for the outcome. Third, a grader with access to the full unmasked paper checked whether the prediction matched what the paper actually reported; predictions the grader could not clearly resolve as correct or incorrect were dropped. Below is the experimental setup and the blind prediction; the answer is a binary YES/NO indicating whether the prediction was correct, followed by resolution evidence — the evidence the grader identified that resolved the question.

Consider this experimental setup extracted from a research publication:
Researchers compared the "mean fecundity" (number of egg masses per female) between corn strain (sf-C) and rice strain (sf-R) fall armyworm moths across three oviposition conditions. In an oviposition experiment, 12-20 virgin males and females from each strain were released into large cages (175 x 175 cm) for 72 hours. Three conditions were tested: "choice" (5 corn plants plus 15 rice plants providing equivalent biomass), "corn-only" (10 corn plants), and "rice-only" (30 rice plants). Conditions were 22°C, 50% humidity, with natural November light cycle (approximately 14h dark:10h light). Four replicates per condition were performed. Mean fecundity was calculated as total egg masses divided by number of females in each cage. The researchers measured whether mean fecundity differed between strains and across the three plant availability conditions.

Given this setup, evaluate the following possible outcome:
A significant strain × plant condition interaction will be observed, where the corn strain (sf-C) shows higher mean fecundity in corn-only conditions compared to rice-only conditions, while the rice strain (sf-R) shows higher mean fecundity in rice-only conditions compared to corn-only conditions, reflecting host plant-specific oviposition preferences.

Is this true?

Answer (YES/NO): NO